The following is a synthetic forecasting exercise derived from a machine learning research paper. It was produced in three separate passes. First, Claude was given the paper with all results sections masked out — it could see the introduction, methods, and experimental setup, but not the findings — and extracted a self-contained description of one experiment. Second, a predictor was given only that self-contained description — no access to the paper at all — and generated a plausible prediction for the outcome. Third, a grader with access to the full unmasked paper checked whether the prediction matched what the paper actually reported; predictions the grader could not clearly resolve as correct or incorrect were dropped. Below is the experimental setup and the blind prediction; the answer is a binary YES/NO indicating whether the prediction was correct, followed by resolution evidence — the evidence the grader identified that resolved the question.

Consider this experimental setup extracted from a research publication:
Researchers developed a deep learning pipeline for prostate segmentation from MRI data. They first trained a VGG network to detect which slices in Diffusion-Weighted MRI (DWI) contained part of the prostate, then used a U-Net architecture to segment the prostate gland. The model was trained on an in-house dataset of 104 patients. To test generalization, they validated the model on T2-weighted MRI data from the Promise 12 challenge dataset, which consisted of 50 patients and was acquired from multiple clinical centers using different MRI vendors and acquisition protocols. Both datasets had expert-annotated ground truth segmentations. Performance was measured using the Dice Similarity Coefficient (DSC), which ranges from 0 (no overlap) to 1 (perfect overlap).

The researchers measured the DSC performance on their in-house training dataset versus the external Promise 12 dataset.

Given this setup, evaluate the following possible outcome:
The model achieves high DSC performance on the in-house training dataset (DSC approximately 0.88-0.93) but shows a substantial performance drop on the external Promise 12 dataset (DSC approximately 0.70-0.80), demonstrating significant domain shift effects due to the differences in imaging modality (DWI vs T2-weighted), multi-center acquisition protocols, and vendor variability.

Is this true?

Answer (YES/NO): NO